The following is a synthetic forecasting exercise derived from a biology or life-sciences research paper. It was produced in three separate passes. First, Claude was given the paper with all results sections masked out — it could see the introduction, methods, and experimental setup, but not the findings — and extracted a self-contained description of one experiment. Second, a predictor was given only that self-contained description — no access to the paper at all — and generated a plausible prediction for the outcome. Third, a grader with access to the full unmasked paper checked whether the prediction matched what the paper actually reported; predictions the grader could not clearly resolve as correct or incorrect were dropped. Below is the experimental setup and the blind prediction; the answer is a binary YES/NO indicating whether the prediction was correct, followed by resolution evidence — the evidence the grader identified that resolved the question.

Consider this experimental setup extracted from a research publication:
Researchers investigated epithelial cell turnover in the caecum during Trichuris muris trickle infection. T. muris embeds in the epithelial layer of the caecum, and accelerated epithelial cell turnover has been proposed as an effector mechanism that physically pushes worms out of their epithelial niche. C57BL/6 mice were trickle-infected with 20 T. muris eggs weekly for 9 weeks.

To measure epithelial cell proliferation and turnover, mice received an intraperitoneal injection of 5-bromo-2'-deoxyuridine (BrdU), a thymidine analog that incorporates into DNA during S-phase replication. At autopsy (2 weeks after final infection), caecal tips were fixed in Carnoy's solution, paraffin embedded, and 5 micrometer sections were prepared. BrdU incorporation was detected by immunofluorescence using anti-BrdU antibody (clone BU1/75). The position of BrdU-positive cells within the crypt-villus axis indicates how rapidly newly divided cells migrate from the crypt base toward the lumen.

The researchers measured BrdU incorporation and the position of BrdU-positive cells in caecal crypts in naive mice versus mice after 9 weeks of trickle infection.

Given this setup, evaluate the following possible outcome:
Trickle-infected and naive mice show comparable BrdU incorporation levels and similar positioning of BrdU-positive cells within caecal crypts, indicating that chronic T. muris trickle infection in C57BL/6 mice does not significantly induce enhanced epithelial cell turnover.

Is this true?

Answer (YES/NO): NO